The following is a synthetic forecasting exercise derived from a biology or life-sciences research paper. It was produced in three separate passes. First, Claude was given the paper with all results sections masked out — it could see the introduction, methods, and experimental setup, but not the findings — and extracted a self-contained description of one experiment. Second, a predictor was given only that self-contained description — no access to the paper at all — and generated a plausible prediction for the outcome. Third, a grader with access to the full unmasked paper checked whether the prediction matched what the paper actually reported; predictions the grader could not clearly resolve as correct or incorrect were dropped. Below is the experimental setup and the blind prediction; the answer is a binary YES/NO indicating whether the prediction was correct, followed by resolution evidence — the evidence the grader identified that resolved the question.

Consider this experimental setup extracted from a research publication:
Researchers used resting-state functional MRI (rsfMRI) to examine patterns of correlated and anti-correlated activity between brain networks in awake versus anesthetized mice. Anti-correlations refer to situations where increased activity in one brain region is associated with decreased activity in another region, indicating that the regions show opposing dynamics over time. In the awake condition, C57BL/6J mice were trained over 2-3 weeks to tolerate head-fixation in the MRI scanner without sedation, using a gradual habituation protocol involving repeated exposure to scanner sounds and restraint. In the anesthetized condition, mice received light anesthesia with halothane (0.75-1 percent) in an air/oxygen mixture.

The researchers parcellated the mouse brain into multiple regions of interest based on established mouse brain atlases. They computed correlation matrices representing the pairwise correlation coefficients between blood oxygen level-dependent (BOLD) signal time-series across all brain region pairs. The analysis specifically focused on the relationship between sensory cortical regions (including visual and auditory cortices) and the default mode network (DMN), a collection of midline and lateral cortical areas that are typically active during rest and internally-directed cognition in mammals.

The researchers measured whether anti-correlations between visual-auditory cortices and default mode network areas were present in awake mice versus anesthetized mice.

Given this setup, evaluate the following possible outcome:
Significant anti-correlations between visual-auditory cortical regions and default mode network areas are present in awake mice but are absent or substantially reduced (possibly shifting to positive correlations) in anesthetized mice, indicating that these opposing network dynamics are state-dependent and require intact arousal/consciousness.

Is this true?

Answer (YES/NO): YES